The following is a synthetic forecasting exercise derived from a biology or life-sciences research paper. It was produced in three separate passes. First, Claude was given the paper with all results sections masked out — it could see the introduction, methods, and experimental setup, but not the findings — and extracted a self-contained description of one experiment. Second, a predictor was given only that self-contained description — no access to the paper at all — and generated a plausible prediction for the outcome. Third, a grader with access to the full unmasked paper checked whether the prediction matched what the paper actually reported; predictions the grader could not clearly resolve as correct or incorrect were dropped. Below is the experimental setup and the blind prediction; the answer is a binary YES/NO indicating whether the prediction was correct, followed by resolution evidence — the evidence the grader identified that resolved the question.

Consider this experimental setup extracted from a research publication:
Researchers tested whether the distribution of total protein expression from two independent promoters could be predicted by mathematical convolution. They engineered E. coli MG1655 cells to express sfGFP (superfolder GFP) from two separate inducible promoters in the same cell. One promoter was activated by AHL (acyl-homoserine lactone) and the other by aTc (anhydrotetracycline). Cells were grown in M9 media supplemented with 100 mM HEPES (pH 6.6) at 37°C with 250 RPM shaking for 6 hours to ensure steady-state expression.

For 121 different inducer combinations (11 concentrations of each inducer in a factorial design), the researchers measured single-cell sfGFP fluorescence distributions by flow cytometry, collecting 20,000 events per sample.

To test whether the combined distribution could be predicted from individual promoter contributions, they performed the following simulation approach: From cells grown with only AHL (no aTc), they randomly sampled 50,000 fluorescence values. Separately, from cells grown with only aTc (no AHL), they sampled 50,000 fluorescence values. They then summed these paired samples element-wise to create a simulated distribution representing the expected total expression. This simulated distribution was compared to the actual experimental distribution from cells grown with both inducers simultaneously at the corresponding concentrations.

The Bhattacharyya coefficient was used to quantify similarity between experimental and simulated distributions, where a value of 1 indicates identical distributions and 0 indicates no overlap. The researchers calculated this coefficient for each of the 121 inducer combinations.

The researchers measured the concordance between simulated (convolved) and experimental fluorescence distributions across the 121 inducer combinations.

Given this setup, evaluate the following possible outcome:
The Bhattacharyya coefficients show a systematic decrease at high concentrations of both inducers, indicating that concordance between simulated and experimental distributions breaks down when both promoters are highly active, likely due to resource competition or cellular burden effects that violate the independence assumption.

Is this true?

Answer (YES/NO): NO